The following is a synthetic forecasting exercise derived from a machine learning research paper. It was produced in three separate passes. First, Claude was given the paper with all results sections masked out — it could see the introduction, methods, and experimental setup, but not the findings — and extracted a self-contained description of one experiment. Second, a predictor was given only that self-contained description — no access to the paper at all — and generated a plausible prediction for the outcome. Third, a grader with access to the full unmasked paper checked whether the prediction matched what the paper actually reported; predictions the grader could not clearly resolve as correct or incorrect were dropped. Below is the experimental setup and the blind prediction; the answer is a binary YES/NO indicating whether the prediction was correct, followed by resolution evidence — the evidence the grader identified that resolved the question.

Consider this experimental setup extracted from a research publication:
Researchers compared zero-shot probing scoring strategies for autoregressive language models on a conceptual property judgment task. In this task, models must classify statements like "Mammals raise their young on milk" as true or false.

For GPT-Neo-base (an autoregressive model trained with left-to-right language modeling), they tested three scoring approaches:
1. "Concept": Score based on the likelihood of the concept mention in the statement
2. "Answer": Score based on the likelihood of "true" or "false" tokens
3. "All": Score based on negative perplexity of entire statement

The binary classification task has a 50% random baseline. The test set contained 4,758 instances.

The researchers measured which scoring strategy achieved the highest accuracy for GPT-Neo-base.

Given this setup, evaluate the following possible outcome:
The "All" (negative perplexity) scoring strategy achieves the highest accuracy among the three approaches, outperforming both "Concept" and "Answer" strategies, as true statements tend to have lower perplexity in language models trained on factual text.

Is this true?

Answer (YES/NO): NO